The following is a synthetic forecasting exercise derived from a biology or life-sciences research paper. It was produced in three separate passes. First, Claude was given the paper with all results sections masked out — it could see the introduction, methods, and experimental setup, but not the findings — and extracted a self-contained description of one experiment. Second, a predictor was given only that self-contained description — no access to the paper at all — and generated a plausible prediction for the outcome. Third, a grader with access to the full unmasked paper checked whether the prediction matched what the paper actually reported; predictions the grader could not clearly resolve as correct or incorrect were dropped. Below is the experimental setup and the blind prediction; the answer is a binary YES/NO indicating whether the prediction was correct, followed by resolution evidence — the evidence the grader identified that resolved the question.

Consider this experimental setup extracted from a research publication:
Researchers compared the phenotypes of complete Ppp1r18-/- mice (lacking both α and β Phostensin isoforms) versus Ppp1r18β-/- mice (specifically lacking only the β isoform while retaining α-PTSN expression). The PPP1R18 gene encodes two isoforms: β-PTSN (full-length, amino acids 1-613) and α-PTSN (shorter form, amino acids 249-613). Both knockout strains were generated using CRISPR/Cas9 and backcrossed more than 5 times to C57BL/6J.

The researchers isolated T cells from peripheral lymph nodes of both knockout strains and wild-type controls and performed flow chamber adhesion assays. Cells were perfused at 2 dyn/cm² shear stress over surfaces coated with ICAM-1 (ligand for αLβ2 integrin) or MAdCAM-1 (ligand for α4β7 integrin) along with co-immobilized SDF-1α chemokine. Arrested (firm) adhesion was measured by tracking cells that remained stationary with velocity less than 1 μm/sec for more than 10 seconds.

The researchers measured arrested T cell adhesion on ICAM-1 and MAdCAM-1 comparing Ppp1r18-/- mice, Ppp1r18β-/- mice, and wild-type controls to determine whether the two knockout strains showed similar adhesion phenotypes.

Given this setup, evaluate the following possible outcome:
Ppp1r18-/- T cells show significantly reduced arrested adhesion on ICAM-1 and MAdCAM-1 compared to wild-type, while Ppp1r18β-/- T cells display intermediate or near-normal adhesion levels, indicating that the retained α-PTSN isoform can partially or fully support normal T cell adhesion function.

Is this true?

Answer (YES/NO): YES